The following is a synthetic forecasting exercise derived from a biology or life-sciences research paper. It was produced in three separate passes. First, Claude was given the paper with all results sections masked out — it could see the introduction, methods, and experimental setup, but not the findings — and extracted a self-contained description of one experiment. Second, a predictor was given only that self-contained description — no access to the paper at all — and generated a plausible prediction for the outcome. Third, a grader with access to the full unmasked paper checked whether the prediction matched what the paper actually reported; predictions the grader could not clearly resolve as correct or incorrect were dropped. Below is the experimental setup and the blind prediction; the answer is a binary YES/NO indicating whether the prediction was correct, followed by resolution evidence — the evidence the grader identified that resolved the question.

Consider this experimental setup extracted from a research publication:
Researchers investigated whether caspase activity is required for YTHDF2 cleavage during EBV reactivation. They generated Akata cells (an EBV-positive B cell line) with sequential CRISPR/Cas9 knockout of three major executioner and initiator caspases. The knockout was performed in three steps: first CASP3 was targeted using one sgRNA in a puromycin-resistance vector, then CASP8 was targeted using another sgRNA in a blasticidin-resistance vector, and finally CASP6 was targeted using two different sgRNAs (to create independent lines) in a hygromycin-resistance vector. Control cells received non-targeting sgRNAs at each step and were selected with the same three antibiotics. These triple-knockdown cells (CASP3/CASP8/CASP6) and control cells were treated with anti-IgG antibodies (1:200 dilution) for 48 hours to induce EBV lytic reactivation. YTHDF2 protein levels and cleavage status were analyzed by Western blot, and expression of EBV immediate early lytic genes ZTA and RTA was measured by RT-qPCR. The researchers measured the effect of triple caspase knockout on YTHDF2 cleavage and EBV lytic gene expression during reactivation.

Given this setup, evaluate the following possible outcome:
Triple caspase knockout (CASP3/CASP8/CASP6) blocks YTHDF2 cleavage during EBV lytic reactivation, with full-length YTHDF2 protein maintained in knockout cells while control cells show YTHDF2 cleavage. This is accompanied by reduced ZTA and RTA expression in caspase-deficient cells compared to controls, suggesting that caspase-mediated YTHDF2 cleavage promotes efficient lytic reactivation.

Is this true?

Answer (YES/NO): NO